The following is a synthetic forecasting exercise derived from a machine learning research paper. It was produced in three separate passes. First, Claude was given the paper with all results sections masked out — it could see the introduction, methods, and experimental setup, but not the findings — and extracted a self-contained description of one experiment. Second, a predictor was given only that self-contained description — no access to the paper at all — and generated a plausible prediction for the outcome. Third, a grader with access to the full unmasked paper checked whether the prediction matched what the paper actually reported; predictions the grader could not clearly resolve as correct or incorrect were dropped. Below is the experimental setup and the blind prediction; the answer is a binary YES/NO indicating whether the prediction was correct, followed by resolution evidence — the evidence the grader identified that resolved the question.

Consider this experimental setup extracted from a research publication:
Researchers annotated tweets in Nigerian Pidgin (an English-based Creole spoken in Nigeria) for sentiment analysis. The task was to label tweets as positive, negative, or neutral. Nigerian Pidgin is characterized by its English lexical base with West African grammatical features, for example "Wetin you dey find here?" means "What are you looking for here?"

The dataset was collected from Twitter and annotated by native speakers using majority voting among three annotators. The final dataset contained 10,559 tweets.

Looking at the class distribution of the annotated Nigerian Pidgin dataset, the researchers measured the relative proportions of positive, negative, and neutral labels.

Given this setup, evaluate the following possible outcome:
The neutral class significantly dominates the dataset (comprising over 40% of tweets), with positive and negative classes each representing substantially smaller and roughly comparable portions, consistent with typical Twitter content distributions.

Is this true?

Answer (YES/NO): NO